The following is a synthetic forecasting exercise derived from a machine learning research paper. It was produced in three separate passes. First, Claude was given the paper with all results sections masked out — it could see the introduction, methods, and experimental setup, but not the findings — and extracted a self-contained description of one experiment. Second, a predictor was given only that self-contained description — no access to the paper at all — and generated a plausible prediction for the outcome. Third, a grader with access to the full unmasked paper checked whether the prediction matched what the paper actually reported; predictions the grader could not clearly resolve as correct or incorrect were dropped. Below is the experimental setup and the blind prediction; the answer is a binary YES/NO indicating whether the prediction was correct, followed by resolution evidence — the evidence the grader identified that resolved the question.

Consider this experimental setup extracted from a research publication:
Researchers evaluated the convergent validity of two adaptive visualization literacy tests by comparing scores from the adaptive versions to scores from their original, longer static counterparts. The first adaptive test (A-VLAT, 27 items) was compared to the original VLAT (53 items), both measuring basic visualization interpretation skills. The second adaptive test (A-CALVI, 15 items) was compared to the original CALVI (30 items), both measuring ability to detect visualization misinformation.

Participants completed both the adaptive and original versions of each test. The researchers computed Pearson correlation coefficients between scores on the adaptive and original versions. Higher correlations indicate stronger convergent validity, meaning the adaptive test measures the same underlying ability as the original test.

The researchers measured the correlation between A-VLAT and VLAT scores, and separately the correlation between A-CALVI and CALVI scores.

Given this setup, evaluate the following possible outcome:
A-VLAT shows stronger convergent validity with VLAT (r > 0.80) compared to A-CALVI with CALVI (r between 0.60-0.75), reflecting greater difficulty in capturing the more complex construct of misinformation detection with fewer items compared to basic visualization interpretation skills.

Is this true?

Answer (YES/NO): YES